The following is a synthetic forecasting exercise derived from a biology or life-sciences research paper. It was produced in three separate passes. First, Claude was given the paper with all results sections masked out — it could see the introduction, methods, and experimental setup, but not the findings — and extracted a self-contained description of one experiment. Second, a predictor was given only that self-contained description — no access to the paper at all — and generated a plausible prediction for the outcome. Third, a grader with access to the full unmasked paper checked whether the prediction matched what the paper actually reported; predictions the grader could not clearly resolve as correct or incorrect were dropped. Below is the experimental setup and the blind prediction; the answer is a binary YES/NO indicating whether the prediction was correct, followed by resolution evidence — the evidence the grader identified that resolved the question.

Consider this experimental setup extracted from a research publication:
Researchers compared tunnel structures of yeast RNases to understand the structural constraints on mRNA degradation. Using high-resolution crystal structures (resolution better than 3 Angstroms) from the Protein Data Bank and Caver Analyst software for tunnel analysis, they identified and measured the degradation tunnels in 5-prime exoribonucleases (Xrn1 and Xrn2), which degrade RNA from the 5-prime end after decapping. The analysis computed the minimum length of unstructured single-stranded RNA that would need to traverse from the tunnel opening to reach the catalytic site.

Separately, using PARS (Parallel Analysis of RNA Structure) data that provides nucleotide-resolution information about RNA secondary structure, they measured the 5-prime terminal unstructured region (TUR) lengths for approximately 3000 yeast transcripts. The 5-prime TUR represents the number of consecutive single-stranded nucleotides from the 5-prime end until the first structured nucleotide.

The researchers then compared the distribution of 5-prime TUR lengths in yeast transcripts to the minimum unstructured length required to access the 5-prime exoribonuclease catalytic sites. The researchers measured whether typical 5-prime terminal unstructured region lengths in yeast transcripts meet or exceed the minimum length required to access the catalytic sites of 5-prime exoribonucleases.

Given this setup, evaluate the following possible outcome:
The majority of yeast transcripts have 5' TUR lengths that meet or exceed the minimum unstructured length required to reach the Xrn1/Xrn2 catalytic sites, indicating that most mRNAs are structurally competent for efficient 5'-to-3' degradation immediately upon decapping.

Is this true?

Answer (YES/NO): NO